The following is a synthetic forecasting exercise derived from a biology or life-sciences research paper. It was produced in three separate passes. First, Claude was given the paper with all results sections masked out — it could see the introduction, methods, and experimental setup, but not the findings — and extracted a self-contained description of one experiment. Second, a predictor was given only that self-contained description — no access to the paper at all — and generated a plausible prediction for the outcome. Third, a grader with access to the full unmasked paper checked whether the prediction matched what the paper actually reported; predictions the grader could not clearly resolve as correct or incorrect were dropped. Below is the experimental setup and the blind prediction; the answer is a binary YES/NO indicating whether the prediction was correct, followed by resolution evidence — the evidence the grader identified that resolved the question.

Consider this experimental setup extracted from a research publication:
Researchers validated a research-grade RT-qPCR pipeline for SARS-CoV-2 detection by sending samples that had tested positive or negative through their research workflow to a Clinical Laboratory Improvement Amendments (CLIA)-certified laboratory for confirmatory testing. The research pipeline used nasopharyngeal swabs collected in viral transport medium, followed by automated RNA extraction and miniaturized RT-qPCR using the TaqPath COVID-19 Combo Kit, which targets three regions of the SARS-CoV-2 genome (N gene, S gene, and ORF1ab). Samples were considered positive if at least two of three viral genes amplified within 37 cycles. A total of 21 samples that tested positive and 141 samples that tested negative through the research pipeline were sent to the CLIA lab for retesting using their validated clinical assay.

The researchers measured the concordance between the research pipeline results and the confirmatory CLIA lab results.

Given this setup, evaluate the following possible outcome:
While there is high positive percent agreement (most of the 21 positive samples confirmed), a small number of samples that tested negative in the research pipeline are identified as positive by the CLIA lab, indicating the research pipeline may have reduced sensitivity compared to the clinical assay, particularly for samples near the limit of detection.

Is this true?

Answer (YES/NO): NO